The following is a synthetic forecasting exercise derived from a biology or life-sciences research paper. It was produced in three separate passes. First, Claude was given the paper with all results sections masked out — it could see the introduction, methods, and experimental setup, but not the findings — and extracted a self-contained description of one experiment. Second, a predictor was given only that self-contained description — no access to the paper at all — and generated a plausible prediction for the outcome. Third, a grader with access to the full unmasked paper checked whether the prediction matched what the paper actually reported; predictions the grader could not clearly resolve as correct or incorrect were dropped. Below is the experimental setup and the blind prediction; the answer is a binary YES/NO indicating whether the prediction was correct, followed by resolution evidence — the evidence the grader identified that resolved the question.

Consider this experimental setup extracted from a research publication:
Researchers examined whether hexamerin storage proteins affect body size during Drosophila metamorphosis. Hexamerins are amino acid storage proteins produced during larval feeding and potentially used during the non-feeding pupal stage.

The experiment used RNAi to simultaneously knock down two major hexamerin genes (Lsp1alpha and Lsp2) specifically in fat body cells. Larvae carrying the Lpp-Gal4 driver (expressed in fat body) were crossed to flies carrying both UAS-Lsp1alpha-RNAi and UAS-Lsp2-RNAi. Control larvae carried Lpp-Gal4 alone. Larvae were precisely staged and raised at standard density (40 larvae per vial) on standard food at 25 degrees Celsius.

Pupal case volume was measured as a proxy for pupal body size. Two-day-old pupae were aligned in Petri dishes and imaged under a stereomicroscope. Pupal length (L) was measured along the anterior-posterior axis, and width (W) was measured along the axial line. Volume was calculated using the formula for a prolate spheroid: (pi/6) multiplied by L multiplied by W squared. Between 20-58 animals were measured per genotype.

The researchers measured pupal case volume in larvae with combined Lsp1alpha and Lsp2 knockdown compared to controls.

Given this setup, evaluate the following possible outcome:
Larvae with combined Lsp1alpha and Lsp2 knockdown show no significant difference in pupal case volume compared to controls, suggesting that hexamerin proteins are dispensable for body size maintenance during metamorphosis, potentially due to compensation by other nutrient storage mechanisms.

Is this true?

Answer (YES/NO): NO